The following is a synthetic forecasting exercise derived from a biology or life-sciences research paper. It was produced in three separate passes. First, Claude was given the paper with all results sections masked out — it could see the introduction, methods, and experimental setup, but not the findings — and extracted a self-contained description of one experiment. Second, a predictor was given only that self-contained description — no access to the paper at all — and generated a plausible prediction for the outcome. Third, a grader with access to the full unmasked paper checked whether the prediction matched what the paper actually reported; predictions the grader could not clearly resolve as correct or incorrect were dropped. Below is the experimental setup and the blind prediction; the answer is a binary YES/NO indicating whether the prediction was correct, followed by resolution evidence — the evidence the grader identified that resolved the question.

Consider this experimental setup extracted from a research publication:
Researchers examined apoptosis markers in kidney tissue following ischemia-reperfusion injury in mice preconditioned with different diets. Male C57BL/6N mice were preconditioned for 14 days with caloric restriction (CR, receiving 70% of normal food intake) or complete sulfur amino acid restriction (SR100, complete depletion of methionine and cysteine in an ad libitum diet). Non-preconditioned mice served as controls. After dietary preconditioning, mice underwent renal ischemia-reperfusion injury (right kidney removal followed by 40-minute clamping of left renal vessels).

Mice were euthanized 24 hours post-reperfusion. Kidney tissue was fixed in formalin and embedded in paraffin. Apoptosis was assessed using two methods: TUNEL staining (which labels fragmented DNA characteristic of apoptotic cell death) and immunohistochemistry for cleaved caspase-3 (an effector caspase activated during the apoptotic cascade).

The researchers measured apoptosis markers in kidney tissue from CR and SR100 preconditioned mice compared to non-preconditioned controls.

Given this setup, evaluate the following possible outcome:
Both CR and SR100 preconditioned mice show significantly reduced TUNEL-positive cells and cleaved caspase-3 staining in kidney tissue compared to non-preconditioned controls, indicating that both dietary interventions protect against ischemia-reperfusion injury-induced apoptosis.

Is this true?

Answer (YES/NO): YES